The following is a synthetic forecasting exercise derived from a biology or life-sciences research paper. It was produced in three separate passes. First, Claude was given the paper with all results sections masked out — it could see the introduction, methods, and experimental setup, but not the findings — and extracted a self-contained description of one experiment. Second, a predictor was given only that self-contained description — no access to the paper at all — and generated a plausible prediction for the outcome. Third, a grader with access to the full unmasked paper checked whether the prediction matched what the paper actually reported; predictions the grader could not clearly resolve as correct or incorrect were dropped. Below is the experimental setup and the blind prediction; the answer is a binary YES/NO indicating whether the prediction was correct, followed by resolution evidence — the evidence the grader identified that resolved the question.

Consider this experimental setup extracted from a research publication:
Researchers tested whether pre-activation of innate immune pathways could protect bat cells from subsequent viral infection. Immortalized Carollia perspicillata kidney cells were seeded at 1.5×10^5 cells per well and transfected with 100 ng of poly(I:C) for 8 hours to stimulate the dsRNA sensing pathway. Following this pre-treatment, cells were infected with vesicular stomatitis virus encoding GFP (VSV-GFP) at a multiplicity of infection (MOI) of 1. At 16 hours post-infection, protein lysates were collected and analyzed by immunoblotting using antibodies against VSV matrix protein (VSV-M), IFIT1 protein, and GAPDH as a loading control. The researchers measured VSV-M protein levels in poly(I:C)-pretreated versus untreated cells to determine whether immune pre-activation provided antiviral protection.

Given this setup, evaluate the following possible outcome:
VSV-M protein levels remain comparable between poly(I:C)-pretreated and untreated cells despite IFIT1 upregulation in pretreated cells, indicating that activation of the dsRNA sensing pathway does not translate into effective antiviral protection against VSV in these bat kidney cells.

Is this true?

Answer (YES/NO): NO